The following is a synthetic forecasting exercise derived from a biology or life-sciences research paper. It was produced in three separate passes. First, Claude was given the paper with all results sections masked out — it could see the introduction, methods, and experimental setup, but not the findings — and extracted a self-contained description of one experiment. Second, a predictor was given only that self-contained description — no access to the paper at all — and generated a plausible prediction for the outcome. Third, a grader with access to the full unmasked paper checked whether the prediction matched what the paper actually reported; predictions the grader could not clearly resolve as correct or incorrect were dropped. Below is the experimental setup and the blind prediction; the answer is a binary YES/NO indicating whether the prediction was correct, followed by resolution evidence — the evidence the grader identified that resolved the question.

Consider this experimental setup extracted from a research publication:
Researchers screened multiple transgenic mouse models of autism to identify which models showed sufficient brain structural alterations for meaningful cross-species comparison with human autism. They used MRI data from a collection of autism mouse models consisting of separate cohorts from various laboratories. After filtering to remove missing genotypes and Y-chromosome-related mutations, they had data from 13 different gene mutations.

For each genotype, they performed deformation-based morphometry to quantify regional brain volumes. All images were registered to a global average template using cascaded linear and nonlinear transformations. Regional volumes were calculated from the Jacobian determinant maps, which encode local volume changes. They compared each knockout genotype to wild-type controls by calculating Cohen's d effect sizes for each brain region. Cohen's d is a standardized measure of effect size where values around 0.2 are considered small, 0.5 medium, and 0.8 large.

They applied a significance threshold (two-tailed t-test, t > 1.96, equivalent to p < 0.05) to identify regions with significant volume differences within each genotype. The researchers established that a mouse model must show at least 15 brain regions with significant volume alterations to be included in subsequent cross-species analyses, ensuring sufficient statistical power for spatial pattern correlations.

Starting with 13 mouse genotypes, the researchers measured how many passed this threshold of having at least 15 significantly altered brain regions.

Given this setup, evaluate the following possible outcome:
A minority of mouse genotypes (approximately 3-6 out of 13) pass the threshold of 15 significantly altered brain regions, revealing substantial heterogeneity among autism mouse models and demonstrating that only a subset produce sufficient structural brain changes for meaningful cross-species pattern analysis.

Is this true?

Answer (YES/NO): YES